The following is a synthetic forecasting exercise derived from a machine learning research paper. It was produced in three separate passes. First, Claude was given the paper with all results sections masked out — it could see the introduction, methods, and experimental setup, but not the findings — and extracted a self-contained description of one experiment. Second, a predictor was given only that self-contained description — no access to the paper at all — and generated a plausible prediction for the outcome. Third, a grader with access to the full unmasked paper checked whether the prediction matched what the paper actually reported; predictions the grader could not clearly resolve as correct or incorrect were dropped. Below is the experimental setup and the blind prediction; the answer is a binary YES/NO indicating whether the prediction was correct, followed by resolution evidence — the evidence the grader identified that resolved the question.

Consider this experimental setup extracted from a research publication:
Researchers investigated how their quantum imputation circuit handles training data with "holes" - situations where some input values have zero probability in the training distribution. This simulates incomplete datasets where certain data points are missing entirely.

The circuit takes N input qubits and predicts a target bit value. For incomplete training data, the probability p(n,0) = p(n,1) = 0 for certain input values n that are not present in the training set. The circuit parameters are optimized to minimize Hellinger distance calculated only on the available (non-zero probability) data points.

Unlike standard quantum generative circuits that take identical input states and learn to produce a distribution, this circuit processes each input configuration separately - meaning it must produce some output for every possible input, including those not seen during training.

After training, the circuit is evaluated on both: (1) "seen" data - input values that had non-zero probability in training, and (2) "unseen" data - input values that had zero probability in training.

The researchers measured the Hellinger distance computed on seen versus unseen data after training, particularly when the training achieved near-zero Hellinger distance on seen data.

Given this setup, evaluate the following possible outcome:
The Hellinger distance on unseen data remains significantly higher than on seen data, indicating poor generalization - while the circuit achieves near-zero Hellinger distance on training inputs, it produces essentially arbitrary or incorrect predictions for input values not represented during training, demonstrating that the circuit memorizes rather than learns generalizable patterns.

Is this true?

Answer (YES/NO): NO